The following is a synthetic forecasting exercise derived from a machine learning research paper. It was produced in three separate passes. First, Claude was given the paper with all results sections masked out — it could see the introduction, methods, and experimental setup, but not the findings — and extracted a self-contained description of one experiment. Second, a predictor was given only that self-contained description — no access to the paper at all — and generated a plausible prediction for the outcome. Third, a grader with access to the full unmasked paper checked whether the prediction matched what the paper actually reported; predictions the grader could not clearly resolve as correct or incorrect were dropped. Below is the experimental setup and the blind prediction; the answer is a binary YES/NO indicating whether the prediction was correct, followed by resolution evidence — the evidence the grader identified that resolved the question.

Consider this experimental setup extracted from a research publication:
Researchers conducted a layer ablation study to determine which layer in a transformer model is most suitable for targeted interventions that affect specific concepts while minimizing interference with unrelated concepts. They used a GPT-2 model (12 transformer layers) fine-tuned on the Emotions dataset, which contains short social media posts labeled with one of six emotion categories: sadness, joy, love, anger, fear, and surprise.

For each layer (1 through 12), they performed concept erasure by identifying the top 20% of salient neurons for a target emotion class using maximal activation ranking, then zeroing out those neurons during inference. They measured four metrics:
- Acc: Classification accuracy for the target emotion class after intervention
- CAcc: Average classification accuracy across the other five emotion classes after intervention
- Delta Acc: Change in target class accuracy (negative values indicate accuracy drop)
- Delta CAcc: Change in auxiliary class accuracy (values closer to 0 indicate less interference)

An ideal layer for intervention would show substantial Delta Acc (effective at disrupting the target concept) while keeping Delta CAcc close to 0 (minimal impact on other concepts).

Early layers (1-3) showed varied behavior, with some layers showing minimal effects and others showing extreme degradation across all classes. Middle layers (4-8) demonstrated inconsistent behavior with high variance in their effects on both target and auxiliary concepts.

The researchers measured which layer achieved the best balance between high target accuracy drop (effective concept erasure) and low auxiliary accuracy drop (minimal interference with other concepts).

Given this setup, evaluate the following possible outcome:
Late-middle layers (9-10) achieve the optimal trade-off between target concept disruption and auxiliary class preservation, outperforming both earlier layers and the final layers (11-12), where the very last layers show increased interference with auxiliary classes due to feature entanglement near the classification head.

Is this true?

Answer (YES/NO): NO